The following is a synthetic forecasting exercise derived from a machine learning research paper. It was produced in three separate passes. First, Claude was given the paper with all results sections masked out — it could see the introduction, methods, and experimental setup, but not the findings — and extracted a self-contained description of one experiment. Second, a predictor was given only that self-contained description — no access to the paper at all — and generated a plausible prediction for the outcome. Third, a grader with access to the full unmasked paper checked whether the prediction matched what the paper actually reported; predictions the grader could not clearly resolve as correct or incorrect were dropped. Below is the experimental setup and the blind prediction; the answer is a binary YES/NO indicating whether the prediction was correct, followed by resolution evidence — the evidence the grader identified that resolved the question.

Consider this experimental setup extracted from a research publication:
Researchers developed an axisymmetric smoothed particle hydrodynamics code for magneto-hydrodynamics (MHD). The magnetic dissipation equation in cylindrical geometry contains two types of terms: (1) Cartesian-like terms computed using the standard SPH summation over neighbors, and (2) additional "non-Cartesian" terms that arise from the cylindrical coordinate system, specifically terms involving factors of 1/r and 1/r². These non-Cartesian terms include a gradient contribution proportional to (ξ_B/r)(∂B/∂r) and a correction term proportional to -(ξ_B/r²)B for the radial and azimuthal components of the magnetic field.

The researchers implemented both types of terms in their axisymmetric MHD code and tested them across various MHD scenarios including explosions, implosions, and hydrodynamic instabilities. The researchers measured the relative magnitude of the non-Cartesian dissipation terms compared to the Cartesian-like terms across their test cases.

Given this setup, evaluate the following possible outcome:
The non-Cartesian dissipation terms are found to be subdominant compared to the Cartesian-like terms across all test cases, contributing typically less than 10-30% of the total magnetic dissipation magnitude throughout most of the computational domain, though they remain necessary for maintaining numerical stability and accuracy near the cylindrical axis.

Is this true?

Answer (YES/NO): NO